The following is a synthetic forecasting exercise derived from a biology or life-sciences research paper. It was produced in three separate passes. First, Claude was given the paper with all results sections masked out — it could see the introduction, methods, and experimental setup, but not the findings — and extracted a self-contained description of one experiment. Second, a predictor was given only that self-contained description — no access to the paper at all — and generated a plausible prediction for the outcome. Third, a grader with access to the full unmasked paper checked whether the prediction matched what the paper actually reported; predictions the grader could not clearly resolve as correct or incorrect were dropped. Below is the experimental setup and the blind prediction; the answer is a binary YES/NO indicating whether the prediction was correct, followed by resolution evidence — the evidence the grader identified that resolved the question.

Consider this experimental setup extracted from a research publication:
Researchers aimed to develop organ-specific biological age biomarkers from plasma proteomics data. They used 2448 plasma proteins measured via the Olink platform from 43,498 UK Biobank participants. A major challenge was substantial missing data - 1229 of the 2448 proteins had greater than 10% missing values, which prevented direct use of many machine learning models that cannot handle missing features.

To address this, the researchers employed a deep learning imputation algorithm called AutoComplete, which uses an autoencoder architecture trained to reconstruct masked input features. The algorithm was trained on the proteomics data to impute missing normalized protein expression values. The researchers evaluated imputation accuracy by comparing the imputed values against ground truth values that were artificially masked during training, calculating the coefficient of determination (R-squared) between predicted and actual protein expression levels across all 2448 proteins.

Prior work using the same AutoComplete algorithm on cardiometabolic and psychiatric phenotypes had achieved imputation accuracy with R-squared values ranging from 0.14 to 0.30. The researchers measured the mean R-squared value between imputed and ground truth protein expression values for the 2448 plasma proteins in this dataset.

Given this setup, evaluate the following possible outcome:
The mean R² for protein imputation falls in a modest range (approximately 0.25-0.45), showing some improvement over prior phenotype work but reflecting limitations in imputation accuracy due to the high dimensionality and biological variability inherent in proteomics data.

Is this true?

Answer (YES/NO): YES